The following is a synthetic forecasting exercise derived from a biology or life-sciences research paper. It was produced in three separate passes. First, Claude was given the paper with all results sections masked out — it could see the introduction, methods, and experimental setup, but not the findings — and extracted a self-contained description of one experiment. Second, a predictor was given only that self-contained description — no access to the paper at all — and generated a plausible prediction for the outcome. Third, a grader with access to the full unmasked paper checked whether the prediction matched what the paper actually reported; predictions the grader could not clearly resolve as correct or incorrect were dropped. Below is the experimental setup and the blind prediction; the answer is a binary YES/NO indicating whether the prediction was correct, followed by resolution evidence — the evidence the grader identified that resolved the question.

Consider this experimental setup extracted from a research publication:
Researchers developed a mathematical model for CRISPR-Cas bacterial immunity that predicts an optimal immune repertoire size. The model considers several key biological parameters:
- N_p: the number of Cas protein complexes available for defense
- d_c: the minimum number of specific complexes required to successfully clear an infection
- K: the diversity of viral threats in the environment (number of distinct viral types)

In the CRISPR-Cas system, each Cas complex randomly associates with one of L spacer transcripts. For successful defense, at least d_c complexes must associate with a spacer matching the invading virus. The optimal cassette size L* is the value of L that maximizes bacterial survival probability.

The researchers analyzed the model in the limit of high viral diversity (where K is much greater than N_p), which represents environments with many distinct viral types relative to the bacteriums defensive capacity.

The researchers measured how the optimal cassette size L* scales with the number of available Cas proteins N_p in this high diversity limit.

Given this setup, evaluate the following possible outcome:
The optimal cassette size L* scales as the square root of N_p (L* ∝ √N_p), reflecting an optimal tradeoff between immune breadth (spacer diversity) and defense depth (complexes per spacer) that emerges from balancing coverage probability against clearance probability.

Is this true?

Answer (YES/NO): NO